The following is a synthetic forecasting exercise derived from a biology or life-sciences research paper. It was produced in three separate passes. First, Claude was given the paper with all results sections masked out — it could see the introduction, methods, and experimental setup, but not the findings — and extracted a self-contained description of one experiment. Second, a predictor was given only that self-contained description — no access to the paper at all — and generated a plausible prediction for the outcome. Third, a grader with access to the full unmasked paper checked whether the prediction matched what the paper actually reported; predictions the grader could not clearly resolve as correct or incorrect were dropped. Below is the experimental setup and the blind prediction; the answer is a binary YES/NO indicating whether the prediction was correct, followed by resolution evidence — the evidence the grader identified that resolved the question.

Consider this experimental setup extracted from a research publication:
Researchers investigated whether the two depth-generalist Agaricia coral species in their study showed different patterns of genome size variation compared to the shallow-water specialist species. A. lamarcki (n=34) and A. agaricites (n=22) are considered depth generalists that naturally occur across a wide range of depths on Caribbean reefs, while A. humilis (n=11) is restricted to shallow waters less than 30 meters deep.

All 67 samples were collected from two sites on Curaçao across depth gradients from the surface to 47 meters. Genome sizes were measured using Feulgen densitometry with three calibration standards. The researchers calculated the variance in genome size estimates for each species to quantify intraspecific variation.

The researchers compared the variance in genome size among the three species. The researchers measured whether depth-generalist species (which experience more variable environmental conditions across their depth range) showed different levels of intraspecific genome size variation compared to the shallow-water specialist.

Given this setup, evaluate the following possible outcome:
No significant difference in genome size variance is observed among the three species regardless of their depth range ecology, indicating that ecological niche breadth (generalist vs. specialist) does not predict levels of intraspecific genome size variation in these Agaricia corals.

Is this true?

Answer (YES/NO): NO